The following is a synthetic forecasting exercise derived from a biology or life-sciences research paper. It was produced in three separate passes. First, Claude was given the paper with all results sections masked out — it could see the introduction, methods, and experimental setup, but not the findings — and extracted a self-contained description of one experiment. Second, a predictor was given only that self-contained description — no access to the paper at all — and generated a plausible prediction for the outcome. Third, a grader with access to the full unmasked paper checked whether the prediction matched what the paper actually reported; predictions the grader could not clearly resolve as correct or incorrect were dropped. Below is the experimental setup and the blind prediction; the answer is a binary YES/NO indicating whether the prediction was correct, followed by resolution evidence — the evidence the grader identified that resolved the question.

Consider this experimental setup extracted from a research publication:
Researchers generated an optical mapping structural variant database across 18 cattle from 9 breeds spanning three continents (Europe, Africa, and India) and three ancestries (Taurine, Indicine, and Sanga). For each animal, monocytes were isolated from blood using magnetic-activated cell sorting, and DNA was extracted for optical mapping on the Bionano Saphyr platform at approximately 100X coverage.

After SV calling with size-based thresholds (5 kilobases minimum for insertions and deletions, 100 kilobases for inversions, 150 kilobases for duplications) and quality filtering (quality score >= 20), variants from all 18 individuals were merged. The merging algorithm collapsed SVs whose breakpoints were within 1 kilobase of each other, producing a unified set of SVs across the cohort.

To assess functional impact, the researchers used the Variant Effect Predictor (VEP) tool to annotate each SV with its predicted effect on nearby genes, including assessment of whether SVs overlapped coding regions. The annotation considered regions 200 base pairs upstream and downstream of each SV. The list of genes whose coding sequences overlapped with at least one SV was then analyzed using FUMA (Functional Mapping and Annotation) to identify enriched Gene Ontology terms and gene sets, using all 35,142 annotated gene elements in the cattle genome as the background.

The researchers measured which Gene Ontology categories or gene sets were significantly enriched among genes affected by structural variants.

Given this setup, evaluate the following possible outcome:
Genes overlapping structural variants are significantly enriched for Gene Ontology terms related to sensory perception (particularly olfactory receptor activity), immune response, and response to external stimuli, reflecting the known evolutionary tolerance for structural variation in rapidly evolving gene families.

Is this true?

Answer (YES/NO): YES